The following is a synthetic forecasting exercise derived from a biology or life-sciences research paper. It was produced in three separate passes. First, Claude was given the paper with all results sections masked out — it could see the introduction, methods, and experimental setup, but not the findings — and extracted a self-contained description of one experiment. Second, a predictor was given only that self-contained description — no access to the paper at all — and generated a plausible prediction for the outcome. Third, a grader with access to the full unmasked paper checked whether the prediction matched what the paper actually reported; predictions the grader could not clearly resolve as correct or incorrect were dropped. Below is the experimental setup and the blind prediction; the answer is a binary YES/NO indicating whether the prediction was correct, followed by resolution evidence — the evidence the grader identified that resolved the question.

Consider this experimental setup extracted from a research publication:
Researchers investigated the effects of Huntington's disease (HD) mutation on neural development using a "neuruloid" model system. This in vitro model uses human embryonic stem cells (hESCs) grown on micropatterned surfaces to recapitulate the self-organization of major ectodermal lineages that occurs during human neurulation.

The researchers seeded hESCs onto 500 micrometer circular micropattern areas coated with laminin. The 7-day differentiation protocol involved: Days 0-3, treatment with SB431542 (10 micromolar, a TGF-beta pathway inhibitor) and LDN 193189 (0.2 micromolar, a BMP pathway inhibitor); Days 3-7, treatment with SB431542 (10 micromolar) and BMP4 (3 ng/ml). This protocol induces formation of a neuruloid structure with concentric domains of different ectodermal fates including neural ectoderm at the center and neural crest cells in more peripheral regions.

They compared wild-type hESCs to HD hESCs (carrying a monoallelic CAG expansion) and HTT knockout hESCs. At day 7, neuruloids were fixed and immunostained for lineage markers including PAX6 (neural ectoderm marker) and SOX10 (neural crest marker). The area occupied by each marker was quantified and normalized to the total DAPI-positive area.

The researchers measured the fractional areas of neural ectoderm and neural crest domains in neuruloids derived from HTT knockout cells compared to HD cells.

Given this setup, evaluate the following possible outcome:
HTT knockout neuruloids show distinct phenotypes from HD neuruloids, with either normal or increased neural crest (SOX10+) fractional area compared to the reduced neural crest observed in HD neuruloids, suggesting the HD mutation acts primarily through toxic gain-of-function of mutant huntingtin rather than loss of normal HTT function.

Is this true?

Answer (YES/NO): NO